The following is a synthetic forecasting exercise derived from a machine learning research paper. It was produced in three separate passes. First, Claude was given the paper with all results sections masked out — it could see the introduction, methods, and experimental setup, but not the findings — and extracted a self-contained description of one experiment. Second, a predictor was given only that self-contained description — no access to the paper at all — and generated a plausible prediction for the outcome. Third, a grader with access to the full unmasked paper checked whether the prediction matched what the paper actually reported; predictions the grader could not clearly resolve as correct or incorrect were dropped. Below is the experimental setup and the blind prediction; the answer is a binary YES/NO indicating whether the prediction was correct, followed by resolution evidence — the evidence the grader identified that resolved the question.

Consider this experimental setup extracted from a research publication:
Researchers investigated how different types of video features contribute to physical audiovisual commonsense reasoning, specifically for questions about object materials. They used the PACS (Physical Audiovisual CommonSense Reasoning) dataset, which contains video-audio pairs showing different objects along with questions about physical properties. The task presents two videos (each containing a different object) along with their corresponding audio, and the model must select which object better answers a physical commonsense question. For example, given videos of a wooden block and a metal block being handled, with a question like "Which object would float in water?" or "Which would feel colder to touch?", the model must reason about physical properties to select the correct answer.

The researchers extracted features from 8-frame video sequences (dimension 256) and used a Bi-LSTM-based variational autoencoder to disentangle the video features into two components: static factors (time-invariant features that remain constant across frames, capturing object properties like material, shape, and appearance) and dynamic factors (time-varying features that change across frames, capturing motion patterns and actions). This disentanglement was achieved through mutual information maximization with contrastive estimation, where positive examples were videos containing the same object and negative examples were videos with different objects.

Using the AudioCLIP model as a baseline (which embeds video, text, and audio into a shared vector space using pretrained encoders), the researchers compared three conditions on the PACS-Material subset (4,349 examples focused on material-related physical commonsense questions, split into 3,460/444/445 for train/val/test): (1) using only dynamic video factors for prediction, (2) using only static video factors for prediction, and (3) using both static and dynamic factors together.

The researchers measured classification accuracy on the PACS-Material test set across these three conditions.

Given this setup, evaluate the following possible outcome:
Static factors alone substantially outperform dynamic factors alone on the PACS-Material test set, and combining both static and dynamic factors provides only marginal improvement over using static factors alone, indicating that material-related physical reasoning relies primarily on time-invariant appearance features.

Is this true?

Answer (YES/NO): NO